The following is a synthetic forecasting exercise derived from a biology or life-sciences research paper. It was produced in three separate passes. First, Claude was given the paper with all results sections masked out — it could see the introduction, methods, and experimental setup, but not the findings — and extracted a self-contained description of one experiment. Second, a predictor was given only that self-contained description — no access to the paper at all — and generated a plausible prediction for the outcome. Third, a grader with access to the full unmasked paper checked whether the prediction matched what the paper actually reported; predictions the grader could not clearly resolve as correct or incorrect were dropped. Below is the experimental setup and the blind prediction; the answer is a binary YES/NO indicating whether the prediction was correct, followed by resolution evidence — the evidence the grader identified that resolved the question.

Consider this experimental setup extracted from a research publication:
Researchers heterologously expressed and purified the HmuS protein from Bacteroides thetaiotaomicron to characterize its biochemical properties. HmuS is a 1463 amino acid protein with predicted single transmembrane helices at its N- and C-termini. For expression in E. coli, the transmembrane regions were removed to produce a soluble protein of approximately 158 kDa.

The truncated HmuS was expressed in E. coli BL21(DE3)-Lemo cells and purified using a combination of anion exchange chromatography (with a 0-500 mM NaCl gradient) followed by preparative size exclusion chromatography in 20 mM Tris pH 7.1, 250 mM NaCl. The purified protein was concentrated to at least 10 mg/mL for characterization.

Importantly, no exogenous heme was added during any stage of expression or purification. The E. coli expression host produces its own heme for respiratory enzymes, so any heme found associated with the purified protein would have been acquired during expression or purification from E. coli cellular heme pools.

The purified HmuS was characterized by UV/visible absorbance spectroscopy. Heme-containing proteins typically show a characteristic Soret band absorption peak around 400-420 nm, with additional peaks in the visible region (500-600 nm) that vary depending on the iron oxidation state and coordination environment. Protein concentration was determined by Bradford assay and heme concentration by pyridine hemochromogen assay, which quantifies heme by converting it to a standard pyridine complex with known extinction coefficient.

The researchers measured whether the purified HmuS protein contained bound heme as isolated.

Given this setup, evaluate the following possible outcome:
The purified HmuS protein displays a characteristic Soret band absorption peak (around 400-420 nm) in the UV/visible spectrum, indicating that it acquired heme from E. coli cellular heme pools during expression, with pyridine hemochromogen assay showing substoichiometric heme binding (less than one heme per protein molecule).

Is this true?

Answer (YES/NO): YES